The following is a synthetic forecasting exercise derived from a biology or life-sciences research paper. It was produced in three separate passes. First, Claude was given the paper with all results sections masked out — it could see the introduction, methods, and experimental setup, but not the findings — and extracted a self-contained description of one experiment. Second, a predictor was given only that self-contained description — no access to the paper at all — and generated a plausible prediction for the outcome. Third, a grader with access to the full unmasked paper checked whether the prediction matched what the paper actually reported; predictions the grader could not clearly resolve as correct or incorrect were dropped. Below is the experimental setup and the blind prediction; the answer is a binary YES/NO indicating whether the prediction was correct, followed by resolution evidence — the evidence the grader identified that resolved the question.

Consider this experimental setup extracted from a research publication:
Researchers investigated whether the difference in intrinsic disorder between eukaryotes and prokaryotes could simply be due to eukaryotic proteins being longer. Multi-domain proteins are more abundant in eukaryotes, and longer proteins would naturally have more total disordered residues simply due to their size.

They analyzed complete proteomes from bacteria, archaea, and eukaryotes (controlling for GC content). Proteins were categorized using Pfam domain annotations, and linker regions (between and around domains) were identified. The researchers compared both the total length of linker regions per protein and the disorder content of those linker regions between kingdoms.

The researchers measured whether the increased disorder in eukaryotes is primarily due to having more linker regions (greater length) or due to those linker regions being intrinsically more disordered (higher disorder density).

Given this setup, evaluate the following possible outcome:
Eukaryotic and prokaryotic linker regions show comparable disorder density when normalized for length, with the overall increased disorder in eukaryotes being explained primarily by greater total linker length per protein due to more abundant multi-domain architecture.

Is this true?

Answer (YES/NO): NO